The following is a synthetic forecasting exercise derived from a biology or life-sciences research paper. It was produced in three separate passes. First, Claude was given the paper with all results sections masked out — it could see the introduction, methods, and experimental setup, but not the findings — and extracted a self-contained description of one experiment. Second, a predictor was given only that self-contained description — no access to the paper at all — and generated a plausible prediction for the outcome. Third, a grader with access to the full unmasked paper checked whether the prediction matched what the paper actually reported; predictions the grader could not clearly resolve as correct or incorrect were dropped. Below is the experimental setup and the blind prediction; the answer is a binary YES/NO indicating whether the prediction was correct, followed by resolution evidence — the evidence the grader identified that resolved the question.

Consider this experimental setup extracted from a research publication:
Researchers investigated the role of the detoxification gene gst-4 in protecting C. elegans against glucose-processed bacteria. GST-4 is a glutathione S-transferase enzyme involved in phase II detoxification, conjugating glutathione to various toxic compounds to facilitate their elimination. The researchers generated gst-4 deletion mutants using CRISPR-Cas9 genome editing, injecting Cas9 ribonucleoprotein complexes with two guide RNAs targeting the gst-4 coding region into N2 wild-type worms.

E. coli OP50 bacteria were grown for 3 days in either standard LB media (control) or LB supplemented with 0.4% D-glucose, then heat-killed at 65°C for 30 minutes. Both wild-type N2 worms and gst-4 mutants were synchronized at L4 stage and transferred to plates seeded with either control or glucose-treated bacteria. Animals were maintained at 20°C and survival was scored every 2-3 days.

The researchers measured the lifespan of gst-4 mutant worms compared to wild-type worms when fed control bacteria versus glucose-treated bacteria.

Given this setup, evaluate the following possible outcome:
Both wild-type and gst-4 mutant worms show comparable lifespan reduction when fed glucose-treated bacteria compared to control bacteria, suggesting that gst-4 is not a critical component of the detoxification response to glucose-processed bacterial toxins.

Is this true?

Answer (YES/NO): NO